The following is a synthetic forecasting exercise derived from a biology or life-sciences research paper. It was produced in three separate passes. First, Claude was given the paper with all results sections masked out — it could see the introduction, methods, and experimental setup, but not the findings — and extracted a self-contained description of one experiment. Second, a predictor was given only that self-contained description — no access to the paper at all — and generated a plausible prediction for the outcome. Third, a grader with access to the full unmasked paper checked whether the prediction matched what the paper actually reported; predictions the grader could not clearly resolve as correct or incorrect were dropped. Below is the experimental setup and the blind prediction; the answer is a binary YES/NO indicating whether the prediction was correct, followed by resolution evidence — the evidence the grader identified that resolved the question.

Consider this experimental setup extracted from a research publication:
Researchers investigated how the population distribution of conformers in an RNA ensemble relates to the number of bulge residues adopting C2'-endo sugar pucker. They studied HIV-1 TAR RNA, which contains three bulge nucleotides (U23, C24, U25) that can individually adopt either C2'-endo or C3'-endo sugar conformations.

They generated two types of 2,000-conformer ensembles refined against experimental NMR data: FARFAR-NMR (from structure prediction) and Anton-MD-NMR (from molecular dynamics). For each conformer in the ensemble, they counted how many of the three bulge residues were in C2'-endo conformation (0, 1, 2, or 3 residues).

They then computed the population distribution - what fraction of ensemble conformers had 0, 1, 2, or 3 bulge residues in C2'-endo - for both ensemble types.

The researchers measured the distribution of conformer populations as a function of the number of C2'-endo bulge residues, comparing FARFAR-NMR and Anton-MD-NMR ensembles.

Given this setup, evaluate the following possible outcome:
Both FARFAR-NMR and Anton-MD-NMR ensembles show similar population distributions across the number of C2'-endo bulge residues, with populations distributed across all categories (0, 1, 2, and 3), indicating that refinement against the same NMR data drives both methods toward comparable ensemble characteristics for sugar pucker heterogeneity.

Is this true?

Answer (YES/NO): NO